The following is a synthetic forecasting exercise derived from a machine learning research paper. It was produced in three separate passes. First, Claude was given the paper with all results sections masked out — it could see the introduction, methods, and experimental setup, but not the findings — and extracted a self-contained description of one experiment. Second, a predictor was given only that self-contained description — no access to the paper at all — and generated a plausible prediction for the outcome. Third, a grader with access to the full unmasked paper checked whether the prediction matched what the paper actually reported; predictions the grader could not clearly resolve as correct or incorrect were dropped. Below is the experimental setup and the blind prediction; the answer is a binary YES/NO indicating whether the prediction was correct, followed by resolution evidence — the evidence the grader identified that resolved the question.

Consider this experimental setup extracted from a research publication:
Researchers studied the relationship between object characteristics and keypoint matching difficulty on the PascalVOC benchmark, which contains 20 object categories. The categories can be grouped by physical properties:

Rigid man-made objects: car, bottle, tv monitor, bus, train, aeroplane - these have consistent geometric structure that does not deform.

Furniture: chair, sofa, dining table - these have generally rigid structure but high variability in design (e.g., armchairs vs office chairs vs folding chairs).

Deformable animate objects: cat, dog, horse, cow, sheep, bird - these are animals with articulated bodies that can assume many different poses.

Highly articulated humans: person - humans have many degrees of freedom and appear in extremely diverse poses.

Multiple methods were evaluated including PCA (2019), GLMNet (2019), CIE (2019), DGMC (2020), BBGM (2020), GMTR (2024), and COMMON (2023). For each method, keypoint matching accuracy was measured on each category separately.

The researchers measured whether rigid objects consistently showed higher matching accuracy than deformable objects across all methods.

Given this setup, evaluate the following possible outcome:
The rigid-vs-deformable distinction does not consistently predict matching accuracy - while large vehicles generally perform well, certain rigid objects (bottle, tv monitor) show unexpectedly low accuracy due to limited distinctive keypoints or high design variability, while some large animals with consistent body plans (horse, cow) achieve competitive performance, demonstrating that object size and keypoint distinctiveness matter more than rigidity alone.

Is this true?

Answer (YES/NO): NO